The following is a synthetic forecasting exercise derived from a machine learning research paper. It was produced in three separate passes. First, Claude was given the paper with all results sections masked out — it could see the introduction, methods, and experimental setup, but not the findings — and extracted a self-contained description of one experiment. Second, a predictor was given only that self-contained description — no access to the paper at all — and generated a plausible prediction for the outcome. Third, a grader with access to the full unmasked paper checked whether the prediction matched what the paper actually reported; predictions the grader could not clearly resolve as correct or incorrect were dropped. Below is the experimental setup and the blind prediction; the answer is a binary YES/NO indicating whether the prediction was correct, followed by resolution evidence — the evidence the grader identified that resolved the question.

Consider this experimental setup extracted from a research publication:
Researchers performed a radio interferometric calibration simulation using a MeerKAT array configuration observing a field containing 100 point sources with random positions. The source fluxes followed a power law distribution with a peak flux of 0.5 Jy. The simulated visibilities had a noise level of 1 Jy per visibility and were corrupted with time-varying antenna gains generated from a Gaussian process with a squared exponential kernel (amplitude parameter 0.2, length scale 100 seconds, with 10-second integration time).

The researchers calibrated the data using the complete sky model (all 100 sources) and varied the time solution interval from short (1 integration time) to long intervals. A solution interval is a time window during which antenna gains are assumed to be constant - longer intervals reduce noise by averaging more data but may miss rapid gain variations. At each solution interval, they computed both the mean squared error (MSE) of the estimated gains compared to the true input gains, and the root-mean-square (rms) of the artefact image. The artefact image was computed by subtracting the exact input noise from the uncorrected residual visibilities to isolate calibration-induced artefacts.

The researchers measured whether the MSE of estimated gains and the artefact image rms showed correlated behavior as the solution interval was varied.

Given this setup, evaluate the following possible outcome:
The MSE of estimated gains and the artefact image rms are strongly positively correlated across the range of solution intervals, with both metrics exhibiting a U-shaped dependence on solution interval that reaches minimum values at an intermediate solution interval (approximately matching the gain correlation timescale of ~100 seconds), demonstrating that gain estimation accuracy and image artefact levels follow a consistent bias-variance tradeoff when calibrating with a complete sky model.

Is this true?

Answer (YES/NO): YES